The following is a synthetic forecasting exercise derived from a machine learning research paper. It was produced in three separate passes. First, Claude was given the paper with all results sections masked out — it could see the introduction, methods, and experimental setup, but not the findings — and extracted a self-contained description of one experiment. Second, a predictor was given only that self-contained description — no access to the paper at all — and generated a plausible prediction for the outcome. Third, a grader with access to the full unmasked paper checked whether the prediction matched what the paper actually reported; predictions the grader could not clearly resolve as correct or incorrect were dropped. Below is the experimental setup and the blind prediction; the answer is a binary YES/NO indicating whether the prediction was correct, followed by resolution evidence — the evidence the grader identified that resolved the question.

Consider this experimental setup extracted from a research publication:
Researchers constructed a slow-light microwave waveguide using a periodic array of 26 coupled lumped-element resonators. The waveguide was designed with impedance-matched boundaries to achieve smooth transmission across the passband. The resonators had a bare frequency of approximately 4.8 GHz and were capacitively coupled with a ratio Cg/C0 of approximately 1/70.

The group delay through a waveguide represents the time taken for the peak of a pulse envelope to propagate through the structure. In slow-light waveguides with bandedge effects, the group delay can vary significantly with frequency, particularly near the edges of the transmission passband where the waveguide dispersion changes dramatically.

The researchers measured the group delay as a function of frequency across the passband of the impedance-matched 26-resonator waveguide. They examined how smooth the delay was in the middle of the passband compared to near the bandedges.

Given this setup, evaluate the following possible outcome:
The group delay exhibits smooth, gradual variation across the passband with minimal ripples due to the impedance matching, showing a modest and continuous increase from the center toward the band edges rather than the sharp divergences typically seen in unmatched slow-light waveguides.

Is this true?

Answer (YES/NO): NO